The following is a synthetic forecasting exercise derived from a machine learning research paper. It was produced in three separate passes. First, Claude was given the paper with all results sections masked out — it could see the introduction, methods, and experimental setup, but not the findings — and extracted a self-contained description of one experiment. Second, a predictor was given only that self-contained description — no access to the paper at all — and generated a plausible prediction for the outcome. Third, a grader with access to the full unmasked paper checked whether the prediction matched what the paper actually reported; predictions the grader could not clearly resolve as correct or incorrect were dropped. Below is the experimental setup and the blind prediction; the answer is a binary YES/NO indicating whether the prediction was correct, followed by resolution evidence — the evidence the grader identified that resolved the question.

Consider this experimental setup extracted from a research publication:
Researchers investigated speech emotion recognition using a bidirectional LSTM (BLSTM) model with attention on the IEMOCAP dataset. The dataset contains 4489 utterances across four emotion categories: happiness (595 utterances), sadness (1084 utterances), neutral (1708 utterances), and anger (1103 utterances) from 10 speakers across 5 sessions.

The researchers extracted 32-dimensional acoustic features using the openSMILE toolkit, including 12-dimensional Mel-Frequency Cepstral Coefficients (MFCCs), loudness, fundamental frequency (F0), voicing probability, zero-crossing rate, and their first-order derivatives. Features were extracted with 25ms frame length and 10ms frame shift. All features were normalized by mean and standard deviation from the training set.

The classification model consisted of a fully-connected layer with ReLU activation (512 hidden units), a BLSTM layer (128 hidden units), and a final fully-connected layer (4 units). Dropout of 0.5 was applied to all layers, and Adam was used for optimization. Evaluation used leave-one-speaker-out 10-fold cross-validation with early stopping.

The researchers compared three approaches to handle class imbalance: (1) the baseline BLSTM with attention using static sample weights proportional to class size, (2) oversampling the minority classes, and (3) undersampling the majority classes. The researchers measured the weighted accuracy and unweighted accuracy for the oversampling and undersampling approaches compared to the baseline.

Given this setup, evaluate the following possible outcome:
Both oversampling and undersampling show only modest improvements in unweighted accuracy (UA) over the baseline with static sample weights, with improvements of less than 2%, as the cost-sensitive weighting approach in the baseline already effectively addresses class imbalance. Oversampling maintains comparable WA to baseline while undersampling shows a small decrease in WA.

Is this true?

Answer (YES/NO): NO